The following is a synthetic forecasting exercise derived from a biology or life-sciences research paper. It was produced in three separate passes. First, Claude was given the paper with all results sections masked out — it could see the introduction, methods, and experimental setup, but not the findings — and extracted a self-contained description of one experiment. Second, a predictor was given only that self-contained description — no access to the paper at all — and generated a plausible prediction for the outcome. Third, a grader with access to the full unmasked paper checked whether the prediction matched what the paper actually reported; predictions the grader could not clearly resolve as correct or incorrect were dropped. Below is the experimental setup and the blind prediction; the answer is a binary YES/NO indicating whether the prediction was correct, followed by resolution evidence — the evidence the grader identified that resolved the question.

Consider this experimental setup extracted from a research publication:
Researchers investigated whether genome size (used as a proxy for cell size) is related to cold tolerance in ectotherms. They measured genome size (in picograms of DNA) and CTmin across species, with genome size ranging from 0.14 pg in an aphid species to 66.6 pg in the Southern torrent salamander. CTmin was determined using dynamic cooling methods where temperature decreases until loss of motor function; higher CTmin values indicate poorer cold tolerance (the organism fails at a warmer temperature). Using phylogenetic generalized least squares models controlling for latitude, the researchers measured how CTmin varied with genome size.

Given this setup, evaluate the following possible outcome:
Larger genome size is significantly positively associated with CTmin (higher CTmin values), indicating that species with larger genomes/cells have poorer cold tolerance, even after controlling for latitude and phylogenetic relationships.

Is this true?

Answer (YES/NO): NO